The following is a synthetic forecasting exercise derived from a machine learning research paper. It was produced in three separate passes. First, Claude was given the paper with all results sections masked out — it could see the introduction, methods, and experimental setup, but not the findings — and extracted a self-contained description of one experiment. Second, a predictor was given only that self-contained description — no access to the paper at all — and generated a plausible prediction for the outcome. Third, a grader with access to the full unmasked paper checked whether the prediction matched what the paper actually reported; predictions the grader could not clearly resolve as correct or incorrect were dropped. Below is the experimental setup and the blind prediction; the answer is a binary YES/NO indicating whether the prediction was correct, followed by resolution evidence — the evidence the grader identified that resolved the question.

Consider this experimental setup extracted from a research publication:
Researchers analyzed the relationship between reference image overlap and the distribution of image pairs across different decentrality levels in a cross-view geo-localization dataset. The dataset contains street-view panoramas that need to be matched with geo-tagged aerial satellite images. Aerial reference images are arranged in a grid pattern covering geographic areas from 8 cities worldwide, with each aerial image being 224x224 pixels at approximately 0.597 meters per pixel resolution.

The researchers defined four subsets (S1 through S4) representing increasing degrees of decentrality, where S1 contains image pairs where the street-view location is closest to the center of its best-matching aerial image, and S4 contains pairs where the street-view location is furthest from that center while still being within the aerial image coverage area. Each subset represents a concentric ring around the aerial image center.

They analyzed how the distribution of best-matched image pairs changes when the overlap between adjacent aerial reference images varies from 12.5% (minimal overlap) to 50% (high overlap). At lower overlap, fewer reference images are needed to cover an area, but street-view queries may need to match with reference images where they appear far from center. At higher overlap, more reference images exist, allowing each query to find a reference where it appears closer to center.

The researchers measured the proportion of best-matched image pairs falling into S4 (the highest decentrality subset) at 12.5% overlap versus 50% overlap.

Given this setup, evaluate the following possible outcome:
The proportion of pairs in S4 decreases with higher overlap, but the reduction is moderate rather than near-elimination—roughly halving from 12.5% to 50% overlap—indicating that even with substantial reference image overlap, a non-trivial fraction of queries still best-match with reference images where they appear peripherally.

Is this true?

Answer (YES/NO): NO